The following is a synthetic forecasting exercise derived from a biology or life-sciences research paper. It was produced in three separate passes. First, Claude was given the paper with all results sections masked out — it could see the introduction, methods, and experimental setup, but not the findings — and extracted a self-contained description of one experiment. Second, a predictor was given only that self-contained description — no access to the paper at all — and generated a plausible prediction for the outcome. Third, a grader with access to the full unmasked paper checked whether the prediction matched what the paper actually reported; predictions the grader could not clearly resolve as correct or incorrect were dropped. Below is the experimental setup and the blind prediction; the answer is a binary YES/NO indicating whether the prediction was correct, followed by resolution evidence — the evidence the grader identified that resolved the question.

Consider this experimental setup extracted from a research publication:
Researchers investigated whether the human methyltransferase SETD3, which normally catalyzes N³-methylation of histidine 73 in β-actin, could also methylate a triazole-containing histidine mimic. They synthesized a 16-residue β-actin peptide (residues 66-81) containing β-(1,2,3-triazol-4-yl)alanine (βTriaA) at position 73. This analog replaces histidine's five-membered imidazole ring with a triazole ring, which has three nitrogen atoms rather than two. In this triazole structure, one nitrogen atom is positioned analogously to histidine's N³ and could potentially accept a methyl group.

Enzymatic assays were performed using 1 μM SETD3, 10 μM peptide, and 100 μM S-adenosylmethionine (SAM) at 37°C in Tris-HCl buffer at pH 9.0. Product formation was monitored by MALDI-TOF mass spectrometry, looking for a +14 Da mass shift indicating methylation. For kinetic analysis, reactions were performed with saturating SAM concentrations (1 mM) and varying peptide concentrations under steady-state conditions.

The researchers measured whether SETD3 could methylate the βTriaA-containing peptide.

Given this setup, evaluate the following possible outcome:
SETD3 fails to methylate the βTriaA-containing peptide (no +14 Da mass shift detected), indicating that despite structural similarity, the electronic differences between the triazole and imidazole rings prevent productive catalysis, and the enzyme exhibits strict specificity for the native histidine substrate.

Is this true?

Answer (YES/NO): NO